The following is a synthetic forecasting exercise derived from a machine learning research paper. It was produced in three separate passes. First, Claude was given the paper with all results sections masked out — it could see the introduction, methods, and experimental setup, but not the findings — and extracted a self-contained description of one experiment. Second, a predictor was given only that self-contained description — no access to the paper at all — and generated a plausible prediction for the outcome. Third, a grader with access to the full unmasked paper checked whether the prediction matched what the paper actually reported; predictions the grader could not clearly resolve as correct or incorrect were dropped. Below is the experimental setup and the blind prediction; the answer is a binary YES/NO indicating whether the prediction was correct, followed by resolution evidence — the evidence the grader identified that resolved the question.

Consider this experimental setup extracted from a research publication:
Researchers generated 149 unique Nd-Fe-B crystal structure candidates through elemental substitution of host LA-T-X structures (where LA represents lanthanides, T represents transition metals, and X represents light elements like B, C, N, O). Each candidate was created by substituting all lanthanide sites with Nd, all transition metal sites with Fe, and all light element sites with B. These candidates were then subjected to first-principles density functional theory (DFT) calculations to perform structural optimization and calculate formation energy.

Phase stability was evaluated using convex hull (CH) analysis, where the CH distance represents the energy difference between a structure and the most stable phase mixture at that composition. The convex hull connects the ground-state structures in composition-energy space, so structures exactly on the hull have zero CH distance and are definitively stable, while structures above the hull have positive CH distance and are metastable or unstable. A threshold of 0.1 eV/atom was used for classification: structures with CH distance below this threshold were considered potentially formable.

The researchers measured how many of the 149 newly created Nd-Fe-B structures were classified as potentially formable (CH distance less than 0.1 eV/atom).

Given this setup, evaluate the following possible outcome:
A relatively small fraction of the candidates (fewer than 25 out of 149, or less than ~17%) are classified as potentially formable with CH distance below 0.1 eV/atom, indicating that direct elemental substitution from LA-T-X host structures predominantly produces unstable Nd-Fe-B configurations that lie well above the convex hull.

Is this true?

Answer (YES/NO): YES